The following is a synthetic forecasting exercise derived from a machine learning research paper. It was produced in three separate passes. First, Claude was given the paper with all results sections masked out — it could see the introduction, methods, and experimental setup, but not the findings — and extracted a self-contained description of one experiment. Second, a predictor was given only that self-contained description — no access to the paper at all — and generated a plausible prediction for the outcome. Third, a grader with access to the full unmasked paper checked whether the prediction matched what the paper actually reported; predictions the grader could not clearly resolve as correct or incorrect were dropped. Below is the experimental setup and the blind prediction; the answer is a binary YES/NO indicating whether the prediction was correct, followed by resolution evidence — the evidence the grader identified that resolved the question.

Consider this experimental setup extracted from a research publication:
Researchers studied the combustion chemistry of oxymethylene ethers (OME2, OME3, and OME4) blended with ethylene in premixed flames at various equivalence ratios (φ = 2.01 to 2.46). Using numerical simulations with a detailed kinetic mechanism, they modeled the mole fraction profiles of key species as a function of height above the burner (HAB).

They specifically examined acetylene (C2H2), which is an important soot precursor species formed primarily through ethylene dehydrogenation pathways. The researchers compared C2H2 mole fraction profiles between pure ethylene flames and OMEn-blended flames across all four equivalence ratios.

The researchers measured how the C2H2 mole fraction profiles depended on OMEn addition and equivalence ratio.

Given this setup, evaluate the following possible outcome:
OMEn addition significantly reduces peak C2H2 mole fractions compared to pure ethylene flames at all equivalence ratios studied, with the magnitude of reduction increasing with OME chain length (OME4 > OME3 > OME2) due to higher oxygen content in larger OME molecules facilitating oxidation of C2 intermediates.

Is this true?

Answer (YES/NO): NO